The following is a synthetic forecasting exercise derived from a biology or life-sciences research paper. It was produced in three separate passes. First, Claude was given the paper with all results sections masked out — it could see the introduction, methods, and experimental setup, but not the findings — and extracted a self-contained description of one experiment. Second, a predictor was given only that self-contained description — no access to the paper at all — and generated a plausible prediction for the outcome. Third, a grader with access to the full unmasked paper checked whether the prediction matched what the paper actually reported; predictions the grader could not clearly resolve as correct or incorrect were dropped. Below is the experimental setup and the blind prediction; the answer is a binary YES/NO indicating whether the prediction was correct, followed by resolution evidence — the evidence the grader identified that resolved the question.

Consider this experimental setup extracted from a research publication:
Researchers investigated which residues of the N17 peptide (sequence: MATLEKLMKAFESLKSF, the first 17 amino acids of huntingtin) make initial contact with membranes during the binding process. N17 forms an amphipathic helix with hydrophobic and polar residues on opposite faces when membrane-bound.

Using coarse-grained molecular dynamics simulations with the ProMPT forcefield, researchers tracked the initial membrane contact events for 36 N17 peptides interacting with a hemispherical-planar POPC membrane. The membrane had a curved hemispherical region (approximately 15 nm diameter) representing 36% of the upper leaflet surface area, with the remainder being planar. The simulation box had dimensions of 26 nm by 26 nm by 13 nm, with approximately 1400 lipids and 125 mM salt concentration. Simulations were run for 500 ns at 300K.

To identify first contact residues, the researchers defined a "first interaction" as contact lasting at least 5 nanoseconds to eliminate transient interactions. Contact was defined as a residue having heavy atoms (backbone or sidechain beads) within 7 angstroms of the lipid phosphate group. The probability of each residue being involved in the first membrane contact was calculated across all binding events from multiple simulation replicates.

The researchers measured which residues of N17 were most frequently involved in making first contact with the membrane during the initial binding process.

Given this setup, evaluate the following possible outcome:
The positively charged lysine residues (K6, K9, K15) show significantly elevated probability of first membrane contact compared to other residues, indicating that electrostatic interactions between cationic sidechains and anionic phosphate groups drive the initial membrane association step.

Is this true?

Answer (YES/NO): NO